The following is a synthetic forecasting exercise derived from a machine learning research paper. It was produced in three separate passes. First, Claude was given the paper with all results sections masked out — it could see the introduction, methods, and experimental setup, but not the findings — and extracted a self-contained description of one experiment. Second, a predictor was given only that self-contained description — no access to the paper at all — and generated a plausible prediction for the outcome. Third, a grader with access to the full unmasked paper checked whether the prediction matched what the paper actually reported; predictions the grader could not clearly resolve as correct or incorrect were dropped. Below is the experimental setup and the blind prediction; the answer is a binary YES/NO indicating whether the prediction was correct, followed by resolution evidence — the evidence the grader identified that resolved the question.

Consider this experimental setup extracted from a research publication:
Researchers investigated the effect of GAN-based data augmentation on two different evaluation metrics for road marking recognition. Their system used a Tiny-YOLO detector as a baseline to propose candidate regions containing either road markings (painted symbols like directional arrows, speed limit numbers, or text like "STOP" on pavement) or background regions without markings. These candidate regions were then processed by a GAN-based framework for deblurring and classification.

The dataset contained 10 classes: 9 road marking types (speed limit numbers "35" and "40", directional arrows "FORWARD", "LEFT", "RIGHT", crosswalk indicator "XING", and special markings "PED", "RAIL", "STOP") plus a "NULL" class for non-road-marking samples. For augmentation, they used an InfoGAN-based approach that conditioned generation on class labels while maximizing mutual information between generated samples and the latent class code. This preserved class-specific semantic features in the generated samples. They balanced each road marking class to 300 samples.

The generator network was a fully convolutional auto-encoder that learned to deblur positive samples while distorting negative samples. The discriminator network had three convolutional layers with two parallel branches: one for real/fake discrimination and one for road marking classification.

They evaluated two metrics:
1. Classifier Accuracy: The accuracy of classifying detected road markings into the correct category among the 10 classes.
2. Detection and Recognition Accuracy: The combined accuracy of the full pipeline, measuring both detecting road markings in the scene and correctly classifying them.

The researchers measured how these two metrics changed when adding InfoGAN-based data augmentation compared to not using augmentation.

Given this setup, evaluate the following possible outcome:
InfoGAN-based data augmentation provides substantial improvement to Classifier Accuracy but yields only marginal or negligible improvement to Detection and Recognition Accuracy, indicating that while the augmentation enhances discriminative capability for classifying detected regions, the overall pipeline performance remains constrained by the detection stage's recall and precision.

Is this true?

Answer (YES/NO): NO